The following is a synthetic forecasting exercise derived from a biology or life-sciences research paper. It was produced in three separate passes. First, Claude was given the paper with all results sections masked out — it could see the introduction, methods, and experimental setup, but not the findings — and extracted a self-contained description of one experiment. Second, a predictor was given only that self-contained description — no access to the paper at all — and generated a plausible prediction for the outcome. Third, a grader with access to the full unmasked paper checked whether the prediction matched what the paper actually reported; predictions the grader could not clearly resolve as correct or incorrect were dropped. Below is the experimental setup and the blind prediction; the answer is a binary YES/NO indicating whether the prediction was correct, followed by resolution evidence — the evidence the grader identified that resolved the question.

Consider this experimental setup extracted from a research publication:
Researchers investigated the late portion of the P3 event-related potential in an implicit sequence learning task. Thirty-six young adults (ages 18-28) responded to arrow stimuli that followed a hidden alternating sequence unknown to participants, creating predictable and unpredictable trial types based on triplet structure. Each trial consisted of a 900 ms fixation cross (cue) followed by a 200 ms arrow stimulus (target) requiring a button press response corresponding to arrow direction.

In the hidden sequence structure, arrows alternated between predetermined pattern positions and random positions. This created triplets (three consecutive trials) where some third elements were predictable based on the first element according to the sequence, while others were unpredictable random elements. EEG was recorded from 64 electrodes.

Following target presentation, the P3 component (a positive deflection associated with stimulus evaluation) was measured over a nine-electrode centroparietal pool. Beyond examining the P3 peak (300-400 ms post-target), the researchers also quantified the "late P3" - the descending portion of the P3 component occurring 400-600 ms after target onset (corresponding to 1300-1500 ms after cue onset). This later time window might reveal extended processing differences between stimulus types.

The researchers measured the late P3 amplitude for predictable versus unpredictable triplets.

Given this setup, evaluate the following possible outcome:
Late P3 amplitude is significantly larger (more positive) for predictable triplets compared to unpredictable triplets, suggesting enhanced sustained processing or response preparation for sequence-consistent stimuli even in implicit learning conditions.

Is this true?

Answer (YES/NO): YES